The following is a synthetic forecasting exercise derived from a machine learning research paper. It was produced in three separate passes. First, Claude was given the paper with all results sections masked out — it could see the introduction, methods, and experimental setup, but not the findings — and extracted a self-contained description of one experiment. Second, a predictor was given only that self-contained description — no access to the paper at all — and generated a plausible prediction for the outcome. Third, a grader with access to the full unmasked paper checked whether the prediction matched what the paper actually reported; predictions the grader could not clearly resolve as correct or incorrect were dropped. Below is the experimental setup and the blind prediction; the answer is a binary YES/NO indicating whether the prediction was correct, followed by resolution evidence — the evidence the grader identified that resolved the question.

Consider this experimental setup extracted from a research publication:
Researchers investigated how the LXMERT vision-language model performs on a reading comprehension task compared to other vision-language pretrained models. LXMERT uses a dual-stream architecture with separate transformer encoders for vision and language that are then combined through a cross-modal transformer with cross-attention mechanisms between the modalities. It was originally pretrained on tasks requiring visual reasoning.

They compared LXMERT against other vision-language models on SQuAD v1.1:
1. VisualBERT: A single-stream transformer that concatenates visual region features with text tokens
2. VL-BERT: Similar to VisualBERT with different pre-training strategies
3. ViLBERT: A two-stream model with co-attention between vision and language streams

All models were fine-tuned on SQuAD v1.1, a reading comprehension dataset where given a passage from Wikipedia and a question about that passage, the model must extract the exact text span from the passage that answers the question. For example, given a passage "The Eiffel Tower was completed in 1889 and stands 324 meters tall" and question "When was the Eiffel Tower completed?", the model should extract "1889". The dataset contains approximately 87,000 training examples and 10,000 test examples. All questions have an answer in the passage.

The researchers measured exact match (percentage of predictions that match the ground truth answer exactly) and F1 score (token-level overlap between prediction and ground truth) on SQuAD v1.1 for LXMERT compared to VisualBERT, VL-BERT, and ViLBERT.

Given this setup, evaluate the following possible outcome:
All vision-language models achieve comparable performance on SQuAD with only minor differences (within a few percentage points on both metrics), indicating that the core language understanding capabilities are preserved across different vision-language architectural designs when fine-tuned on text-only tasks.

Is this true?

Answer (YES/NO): NO